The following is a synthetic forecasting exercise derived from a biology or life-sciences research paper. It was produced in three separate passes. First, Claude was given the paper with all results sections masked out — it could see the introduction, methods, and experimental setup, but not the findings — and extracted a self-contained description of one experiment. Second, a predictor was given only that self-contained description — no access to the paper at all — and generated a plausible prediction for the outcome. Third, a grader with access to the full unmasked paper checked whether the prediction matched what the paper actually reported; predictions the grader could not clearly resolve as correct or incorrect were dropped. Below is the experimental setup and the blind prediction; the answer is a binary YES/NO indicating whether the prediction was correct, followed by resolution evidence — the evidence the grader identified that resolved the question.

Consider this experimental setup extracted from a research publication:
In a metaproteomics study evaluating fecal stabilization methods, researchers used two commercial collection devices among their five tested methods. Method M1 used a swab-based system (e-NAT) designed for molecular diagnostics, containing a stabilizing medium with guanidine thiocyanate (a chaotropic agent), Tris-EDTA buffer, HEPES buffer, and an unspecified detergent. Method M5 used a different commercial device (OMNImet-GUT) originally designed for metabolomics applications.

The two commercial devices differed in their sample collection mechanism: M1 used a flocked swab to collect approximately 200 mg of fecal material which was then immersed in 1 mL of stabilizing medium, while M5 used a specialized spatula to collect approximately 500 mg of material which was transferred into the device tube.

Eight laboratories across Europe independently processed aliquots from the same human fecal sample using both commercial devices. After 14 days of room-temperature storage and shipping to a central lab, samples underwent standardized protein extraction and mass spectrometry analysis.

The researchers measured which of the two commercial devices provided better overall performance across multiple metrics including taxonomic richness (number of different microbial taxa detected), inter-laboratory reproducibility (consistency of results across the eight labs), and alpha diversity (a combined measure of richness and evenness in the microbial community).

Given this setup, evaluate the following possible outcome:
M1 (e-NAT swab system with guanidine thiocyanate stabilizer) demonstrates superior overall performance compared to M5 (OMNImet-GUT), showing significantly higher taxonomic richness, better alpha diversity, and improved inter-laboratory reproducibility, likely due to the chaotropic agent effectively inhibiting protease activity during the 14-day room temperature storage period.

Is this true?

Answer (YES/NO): YES